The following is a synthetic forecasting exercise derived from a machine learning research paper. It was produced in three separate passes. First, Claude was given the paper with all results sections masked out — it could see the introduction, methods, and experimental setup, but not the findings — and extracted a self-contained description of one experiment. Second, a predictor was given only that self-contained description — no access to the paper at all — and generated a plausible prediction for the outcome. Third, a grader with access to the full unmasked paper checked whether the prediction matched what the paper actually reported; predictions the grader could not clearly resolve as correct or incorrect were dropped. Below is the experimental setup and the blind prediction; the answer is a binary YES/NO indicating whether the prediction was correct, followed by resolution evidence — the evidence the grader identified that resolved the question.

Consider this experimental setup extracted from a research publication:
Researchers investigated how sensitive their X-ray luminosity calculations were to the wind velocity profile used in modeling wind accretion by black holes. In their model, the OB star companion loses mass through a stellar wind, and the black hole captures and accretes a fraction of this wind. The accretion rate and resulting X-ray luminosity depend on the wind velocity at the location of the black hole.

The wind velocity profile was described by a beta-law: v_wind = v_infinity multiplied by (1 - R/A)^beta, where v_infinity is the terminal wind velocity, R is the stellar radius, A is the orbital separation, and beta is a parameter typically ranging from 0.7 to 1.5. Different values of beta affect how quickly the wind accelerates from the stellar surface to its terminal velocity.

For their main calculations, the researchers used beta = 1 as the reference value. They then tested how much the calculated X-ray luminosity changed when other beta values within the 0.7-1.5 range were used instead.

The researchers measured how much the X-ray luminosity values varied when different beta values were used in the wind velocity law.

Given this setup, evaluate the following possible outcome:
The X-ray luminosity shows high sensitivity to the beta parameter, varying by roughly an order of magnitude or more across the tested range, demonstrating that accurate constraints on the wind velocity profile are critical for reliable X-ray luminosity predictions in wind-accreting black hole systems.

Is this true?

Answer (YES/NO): NO